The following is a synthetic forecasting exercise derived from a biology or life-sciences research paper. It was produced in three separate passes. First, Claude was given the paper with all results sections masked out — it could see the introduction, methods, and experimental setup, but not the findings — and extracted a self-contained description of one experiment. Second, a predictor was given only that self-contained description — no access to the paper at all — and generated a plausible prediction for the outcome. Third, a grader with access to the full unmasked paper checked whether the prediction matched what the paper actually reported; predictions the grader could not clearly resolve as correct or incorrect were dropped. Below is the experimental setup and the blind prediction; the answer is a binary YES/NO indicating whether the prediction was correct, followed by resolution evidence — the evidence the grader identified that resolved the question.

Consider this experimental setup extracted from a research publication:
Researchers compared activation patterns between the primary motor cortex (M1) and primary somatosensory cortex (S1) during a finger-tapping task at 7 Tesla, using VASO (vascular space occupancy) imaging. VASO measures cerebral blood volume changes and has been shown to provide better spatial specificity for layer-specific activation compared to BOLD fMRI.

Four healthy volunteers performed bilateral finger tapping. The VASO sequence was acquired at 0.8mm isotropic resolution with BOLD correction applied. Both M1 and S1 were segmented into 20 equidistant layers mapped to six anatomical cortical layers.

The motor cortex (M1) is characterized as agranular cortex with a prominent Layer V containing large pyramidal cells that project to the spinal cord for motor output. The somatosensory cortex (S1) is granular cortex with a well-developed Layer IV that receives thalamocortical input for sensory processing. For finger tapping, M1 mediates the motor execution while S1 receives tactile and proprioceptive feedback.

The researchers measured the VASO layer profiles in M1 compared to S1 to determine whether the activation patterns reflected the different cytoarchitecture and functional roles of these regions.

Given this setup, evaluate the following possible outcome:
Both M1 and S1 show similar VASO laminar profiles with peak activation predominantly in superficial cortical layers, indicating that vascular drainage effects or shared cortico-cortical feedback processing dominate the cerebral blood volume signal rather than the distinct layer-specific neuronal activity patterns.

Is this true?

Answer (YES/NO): NO